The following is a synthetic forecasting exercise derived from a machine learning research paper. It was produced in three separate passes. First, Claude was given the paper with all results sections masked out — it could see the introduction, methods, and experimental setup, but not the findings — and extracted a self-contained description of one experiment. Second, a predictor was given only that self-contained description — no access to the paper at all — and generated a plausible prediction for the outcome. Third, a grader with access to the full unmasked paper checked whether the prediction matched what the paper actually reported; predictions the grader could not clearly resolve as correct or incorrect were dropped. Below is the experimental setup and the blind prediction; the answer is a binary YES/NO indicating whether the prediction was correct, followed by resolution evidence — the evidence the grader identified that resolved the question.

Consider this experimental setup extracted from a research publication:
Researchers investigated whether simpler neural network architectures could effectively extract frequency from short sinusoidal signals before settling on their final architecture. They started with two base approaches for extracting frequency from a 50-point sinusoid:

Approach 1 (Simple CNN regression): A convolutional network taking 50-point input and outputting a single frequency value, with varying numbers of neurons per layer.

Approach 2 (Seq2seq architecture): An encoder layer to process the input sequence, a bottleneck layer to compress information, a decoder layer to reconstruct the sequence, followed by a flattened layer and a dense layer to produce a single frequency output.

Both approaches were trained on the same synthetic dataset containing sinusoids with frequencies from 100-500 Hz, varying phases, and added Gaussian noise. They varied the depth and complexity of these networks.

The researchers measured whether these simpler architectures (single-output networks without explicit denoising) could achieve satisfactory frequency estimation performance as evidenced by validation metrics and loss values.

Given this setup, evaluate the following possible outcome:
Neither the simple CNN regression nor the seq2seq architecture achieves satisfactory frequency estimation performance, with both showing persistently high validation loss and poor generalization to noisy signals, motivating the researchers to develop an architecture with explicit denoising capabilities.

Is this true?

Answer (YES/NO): YES